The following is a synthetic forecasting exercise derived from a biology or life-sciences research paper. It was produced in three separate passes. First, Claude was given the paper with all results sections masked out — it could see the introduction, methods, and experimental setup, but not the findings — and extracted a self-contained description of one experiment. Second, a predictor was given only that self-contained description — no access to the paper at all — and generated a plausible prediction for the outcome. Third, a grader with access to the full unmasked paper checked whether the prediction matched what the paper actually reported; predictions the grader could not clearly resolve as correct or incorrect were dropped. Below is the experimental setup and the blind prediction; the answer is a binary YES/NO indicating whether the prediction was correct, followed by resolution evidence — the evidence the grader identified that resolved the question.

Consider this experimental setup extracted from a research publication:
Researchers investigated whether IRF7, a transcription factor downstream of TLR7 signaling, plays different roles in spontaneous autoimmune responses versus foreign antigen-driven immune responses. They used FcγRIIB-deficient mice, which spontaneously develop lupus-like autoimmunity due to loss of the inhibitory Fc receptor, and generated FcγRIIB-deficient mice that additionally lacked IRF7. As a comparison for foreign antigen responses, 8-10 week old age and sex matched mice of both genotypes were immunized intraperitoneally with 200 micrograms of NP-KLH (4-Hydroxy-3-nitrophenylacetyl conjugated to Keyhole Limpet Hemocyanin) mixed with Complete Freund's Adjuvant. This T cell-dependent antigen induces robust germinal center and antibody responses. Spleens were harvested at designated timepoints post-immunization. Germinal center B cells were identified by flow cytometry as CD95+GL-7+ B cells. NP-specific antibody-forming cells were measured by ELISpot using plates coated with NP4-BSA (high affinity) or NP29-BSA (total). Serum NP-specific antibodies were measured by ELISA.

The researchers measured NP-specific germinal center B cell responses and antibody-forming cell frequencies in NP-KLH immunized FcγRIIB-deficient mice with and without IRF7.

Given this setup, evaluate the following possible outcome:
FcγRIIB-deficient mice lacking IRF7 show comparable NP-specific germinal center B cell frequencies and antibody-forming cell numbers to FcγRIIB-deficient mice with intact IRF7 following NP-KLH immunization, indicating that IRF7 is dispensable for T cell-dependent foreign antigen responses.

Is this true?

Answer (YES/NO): NO